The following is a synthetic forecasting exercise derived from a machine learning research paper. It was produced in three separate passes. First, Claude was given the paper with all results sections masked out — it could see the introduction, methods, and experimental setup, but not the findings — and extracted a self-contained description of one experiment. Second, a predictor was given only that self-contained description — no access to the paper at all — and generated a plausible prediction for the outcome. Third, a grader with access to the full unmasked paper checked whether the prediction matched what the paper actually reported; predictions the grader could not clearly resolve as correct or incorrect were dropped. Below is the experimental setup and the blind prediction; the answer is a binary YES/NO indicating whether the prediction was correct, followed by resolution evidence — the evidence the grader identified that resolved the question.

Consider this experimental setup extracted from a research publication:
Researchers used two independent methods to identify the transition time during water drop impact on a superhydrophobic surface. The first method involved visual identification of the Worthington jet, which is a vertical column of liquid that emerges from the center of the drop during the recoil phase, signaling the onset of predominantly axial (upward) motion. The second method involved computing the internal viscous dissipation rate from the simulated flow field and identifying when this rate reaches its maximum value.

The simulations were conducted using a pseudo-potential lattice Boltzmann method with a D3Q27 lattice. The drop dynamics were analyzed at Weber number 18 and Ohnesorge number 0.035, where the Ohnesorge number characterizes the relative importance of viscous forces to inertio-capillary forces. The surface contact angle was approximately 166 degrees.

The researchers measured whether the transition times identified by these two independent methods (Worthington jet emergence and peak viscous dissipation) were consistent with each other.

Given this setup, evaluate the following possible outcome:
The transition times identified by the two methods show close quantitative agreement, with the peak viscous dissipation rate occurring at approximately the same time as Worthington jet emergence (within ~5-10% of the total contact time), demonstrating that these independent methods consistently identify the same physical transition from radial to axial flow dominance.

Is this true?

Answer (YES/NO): YES